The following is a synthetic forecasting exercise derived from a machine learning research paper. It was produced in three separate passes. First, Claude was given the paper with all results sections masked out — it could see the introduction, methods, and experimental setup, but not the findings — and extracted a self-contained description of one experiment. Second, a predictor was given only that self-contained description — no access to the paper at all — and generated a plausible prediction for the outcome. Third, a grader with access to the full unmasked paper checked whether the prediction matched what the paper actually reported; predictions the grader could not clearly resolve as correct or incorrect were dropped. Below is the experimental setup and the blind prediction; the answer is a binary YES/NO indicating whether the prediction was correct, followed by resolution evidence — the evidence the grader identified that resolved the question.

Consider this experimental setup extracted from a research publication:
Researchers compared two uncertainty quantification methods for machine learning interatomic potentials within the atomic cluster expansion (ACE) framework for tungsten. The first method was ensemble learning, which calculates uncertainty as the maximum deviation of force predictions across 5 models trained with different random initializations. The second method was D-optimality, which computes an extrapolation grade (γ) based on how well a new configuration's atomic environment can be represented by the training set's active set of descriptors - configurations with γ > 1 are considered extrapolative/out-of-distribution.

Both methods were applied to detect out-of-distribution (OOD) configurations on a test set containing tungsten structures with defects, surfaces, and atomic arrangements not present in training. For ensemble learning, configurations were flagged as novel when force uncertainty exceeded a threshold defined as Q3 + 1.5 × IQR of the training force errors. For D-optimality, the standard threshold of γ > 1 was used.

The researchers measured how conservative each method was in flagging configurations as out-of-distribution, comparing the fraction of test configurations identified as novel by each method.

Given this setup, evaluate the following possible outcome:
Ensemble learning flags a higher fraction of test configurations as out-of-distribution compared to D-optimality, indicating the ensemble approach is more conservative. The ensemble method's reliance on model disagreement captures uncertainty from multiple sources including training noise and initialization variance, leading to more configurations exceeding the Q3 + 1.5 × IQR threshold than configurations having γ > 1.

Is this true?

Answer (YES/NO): NO